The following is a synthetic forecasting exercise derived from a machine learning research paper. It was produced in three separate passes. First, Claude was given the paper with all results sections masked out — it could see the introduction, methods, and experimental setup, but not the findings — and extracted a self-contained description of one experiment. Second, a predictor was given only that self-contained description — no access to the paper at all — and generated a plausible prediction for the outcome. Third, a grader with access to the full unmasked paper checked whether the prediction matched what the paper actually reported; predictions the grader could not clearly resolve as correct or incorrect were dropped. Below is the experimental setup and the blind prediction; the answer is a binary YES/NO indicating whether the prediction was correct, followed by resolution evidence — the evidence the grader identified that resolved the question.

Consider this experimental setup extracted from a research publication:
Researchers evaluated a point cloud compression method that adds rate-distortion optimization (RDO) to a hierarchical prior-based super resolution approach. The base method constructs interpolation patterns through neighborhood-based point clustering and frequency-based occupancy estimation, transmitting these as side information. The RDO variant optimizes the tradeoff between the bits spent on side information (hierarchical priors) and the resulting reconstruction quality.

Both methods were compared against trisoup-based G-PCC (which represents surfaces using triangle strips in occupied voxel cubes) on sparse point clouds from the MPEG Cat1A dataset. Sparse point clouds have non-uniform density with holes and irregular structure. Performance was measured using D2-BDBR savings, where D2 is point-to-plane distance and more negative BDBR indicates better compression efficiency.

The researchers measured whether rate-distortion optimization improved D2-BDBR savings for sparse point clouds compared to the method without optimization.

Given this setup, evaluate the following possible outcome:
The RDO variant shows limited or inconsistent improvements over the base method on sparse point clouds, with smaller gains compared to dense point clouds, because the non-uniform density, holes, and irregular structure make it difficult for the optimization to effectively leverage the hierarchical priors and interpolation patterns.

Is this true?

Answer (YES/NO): NO